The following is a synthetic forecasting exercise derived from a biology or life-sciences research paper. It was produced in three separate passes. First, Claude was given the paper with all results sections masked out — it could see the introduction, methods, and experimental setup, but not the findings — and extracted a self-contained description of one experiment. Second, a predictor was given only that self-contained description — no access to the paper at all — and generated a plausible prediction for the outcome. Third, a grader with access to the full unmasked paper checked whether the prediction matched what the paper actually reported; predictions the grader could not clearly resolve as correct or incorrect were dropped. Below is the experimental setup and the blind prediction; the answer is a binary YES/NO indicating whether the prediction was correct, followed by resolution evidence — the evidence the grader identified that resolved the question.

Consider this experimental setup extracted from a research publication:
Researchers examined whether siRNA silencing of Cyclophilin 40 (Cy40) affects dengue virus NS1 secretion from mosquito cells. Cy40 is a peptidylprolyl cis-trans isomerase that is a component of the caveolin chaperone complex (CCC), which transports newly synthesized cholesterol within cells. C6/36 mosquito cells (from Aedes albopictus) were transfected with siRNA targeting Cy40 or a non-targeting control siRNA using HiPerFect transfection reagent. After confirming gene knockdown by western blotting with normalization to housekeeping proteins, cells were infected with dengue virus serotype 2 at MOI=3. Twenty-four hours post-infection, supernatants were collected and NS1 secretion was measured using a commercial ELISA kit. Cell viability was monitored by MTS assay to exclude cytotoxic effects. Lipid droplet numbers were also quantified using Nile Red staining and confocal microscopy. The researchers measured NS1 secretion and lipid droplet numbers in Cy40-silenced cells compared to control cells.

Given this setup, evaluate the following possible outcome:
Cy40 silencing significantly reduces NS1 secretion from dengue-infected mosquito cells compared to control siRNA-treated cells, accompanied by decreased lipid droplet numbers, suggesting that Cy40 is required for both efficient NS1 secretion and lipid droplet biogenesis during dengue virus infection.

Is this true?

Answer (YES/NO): NO